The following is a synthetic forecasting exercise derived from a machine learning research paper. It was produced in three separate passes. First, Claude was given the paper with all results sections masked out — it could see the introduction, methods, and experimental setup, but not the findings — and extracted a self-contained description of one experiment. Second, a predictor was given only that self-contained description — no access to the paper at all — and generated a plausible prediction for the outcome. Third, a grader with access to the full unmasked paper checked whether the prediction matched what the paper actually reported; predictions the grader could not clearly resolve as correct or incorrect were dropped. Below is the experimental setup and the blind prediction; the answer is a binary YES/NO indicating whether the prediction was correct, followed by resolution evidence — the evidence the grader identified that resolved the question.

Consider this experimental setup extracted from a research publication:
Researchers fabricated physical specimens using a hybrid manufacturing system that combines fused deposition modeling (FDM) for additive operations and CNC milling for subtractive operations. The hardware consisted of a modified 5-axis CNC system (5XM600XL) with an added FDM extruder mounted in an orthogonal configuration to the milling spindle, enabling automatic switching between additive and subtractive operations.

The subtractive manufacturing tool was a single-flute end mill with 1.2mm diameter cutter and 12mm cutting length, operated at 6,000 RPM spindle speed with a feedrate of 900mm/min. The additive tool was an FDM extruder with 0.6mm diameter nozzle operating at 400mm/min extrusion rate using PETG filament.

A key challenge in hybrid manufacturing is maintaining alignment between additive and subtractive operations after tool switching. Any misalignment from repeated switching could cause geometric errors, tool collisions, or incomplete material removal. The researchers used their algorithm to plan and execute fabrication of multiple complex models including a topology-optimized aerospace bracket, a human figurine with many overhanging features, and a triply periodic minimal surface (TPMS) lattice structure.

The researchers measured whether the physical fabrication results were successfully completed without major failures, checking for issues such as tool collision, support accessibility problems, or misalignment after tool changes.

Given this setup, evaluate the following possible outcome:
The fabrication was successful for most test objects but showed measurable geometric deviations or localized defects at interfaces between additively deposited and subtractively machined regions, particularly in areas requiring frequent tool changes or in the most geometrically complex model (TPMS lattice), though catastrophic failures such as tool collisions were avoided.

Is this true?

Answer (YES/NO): NO